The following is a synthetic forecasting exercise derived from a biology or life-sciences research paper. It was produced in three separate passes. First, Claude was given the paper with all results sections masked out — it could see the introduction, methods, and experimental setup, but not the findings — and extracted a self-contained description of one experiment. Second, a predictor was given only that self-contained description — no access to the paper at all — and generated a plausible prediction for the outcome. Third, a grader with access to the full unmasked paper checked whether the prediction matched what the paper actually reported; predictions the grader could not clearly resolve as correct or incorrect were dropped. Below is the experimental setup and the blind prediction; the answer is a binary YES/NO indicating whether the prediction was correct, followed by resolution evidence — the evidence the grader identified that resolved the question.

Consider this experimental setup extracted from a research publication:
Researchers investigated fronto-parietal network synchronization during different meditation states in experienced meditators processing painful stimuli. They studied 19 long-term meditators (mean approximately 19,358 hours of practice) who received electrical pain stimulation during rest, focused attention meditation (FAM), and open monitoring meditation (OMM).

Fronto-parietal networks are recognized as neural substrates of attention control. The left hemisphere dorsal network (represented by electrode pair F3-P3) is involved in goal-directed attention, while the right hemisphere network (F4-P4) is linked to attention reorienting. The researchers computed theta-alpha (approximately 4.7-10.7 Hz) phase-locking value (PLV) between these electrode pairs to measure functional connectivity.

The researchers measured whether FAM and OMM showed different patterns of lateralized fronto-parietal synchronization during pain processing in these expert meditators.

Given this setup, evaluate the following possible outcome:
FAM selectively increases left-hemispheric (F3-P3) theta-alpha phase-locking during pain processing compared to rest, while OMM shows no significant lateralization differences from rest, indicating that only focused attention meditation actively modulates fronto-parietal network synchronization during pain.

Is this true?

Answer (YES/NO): NO